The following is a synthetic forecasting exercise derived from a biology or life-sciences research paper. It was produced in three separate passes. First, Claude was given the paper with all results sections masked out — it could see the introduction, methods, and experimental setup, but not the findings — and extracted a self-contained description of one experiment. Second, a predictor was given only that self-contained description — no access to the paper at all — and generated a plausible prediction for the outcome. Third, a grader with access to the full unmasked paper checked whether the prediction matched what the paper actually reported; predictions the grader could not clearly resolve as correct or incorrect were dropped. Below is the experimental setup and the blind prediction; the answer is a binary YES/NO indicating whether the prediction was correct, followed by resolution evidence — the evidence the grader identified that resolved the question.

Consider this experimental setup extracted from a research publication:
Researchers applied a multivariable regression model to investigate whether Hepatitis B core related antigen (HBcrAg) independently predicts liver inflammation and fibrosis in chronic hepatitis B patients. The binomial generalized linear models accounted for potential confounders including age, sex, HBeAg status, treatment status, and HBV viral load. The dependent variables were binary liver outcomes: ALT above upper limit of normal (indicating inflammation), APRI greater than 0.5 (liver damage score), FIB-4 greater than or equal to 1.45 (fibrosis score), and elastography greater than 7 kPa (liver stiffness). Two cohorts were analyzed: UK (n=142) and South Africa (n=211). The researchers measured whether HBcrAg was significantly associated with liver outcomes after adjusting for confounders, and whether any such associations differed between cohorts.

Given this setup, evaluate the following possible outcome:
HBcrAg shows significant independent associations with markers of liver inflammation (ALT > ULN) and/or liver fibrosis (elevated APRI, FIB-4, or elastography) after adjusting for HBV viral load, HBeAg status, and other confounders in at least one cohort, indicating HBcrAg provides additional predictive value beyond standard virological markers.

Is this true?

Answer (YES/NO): NO